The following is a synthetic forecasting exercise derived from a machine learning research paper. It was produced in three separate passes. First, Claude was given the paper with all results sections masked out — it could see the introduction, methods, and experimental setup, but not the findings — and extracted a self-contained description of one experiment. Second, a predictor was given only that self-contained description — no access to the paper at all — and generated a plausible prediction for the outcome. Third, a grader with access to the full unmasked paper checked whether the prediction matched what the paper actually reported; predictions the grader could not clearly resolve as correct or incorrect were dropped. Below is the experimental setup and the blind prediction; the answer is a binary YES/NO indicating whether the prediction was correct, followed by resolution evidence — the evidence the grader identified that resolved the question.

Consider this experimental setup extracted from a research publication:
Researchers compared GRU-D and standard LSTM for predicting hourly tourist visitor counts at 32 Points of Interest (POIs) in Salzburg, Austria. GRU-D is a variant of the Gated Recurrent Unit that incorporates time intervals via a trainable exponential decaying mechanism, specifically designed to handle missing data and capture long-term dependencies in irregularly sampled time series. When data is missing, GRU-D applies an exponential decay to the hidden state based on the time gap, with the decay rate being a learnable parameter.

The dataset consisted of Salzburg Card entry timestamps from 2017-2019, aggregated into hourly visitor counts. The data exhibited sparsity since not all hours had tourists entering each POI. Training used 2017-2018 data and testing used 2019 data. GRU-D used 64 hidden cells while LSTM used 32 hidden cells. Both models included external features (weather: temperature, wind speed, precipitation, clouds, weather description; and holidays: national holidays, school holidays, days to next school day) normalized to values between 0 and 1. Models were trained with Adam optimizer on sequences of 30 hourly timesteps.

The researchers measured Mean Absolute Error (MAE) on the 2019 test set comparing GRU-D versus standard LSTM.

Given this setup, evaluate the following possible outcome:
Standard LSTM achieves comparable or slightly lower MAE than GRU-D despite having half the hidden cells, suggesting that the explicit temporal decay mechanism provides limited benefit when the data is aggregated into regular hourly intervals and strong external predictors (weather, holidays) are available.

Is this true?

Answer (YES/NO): NO